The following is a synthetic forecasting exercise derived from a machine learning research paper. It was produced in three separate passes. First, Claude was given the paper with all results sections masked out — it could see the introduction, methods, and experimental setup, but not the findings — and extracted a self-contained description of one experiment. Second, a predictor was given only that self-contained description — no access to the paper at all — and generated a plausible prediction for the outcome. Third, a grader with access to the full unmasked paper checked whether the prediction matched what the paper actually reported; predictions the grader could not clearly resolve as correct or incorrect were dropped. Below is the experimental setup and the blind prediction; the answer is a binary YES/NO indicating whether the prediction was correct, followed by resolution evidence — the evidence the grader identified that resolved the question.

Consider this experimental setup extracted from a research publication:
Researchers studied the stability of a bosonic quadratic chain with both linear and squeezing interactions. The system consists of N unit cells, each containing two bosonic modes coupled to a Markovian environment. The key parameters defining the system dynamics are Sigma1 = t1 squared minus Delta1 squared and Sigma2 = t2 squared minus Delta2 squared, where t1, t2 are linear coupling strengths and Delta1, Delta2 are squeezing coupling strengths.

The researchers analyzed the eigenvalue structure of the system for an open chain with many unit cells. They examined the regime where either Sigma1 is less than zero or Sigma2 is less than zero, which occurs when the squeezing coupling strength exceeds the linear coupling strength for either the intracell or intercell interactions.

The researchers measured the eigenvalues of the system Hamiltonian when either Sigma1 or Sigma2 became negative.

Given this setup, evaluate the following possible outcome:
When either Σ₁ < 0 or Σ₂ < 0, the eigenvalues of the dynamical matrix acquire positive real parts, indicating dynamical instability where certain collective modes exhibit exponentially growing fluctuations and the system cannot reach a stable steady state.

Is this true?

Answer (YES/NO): NO